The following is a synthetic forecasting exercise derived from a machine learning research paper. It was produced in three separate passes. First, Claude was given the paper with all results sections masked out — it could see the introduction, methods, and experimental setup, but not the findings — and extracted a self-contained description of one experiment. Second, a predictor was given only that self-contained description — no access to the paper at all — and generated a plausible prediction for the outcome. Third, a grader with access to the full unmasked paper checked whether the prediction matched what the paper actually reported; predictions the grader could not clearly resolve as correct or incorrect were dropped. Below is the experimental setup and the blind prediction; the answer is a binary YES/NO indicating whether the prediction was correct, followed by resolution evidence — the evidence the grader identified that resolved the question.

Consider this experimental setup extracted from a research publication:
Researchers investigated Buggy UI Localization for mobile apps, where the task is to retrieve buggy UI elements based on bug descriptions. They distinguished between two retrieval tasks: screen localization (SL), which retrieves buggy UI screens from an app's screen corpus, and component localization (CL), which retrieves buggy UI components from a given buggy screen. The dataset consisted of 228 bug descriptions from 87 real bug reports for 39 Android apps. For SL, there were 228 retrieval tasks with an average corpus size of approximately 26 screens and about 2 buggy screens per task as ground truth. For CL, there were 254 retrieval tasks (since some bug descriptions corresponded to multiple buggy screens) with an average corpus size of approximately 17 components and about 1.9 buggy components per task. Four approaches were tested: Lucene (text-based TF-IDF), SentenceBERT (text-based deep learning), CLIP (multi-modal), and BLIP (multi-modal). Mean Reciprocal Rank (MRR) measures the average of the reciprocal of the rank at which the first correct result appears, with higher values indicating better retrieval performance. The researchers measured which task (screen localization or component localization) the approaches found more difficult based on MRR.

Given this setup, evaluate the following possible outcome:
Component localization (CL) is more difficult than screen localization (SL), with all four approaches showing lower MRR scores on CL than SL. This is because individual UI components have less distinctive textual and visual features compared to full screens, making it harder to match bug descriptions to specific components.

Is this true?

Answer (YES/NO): NO